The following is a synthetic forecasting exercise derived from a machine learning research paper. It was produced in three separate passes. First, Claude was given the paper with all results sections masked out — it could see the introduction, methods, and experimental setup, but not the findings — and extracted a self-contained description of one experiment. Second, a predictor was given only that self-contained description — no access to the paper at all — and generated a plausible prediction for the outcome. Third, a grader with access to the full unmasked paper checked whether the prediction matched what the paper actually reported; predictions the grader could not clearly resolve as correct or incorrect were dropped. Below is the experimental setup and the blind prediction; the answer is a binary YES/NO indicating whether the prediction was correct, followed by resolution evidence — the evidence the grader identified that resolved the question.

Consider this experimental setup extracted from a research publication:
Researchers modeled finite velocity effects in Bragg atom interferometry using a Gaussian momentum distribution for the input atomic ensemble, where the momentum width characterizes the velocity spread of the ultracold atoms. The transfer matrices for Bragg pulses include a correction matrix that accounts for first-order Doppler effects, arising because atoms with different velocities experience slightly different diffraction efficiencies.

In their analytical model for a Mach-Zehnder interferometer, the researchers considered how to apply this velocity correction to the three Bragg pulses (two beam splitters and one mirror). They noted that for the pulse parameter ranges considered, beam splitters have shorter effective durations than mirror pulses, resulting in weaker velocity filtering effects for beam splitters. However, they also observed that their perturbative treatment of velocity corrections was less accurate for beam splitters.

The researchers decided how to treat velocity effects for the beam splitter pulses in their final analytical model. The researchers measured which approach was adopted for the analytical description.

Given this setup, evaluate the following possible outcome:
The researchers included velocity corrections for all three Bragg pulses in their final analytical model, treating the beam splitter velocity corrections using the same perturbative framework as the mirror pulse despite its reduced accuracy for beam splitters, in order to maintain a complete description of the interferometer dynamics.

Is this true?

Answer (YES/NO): NO